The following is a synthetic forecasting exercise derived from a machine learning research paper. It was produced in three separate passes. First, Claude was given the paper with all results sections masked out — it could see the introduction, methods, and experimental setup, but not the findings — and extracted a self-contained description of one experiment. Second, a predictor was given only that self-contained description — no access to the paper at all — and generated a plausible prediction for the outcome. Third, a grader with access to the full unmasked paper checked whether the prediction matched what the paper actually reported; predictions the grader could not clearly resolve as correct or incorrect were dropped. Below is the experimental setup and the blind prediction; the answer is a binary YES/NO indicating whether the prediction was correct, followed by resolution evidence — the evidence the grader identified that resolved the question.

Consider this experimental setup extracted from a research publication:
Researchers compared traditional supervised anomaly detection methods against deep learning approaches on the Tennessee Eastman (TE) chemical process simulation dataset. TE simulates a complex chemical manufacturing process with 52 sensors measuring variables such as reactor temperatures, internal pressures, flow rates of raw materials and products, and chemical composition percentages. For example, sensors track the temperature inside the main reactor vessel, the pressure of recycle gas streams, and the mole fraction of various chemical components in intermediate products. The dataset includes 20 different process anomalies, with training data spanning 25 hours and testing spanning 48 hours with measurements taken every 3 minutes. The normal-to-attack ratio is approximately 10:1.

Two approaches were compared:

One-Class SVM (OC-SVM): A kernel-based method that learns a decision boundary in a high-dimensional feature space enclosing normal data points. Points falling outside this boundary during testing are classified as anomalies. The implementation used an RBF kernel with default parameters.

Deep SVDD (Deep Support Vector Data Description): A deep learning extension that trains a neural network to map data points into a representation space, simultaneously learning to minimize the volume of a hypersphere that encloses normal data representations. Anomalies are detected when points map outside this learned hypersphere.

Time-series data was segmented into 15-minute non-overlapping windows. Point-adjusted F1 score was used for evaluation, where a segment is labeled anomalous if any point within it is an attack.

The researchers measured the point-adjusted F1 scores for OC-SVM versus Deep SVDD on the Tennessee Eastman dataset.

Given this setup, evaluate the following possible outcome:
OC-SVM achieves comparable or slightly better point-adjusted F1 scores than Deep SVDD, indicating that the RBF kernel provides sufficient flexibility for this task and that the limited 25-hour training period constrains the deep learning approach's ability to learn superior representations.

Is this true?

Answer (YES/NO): NO